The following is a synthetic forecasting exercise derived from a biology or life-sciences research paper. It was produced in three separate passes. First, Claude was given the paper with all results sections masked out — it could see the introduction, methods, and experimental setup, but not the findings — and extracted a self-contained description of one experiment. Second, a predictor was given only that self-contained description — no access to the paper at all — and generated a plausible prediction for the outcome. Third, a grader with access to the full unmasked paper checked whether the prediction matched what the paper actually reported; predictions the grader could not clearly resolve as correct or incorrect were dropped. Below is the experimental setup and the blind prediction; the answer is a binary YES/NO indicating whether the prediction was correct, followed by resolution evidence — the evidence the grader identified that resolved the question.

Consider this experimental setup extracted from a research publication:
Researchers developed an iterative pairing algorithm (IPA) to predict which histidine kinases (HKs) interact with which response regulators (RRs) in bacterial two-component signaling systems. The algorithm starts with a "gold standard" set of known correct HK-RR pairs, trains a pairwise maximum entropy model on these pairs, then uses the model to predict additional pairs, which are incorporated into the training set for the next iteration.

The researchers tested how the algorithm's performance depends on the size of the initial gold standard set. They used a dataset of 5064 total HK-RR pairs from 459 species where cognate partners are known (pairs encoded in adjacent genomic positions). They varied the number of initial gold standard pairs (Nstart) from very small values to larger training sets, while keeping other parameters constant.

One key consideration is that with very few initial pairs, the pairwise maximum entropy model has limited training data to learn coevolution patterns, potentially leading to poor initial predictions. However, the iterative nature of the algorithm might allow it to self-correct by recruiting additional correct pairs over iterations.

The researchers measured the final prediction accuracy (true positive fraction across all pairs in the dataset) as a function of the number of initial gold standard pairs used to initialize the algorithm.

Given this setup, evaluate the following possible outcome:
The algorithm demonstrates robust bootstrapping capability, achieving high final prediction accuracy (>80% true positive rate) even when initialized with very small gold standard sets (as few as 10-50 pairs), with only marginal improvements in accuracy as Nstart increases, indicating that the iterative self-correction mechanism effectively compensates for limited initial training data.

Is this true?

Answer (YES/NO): YES